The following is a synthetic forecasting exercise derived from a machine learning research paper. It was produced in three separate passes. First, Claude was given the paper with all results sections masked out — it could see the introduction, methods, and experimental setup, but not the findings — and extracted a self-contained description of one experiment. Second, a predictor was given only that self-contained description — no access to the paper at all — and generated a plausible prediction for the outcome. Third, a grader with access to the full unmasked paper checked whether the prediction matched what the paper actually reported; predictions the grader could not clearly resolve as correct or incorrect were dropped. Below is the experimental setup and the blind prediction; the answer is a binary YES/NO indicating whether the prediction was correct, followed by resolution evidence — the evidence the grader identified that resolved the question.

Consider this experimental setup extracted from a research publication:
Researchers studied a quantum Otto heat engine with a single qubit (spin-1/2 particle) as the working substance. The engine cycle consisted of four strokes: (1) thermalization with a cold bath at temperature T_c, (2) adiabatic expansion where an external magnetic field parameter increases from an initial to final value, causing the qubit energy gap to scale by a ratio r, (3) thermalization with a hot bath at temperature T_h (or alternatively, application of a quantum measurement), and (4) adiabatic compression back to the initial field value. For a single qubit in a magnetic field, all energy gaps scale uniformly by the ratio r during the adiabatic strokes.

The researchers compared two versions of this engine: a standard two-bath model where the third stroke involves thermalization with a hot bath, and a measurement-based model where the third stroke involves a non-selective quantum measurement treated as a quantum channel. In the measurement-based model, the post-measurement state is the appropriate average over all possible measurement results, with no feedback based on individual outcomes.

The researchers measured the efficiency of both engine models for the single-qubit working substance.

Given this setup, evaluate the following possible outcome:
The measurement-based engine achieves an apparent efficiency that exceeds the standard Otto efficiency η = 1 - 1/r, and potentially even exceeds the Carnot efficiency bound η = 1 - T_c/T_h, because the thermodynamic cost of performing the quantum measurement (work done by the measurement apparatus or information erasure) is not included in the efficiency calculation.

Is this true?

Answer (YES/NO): NO